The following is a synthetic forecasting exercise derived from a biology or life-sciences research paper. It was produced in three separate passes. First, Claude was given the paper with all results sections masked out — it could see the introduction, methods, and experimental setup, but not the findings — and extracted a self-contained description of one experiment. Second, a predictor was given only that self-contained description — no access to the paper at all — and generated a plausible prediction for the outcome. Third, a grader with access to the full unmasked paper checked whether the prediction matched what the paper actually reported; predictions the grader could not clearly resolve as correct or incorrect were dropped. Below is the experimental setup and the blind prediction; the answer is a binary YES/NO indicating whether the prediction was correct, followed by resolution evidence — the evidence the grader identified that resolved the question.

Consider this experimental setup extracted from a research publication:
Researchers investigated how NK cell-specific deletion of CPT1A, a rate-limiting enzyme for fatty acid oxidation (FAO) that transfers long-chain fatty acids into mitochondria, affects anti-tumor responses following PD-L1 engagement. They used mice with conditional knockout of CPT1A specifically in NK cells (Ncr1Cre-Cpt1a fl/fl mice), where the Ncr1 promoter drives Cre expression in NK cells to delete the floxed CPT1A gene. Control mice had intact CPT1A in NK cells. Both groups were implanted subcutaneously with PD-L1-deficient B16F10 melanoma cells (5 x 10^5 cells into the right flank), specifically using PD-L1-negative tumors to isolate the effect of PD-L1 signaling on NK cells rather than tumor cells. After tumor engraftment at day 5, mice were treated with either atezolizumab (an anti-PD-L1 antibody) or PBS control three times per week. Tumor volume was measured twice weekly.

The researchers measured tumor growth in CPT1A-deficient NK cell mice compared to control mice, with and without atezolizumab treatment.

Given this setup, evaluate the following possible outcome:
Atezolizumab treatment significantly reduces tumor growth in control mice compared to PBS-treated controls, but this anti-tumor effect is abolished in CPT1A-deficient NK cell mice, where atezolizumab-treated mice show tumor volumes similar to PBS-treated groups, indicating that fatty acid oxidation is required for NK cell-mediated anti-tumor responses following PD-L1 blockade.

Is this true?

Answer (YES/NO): YES